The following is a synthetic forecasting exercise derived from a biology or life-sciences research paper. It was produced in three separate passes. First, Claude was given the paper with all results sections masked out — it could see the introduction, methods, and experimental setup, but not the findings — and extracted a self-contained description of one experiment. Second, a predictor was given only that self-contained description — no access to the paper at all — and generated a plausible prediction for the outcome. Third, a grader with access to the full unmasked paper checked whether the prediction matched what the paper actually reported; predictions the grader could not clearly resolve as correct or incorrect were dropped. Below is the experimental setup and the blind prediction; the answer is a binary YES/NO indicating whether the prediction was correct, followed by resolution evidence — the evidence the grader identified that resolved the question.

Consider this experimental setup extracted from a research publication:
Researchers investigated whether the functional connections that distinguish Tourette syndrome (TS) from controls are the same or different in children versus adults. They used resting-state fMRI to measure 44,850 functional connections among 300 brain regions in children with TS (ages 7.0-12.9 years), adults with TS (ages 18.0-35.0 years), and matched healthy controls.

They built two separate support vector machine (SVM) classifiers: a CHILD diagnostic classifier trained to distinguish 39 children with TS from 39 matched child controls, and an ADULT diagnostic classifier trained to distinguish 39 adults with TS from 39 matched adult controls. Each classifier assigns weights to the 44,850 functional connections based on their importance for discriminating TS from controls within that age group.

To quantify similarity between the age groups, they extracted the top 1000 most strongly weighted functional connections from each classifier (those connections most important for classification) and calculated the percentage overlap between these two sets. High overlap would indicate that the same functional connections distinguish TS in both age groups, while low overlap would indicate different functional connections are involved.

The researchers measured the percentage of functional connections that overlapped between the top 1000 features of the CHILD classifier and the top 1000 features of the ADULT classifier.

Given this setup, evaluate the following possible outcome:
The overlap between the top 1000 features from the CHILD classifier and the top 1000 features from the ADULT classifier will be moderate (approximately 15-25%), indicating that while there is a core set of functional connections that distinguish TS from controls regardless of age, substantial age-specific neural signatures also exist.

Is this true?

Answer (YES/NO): NO